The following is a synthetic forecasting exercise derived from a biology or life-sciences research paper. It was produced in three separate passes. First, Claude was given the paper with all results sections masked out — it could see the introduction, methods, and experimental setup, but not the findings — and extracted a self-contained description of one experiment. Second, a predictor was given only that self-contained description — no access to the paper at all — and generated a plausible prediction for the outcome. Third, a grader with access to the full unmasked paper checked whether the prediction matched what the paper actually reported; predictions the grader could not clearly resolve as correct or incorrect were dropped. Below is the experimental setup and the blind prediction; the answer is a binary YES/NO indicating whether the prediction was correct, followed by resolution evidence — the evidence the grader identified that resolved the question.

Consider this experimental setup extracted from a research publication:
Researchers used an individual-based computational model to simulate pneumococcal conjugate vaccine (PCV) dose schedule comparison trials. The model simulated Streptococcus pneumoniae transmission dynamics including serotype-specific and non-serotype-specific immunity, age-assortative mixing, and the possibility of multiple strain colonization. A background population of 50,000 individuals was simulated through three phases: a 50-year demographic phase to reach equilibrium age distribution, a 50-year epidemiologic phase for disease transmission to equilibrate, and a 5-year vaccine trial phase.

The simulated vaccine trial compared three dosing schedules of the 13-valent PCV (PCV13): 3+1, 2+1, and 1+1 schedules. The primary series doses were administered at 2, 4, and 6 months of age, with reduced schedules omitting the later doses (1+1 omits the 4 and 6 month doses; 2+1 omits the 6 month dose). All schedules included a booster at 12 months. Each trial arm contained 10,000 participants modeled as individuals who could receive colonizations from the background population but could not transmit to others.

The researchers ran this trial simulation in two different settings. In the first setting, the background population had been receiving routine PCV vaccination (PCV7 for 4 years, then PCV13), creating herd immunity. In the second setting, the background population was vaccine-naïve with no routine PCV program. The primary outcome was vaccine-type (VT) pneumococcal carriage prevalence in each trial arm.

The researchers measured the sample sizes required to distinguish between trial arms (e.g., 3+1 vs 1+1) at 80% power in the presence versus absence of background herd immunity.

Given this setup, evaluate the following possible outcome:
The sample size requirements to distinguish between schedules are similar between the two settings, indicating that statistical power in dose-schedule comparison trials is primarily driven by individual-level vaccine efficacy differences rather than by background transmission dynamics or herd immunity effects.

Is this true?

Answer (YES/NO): NO